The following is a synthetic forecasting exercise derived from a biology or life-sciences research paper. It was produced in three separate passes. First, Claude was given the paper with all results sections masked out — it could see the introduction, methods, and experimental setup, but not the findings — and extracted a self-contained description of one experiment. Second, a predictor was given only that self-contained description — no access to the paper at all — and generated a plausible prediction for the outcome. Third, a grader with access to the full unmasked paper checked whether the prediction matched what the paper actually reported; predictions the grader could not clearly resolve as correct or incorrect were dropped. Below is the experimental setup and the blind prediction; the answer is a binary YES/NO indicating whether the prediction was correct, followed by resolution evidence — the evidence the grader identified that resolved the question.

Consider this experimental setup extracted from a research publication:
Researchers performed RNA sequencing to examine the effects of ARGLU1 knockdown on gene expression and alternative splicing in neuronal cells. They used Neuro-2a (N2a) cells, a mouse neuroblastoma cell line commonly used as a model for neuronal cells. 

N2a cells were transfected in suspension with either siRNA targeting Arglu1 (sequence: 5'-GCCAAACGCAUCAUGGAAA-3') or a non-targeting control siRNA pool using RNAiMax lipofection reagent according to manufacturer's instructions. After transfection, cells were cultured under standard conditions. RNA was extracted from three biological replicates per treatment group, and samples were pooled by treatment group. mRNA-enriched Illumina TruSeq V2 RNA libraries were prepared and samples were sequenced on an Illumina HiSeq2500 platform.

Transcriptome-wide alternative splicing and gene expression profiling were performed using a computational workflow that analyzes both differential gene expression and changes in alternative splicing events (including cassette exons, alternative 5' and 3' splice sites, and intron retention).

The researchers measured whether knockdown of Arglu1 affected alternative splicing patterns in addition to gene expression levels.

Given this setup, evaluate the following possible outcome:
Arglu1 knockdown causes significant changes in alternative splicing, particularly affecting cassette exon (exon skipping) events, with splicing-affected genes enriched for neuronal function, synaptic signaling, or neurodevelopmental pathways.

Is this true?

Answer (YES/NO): YES